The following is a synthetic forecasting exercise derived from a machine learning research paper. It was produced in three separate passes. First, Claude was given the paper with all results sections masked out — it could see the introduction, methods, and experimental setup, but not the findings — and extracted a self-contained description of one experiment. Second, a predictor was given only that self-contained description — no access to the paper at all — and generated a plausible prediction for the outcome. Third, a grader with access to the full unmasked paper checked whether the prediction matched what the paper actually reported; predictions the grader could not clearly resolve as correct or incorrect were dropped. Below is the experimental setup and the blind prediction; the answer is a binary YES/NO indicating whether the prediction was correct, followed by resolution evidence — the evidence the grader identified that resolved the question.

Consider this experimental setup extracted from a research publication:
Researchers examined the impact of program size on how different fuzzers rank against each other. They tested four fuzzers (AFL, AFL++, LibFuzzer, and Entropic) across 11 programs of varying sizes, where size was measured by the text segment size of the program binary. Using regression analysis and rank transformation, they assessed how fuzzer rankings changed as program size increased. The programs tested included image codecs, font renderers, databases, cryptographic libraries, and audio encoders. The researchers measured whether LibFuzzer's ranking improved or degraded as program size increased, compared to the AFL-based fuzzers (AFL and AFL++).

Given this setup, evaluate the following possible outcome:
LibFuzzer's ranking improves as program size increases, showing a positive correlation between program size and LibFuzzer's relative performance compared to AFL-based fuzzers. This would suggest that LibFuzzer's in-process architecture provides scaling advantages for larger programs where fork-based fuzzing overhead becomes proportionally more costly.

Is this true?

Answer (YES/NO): NO